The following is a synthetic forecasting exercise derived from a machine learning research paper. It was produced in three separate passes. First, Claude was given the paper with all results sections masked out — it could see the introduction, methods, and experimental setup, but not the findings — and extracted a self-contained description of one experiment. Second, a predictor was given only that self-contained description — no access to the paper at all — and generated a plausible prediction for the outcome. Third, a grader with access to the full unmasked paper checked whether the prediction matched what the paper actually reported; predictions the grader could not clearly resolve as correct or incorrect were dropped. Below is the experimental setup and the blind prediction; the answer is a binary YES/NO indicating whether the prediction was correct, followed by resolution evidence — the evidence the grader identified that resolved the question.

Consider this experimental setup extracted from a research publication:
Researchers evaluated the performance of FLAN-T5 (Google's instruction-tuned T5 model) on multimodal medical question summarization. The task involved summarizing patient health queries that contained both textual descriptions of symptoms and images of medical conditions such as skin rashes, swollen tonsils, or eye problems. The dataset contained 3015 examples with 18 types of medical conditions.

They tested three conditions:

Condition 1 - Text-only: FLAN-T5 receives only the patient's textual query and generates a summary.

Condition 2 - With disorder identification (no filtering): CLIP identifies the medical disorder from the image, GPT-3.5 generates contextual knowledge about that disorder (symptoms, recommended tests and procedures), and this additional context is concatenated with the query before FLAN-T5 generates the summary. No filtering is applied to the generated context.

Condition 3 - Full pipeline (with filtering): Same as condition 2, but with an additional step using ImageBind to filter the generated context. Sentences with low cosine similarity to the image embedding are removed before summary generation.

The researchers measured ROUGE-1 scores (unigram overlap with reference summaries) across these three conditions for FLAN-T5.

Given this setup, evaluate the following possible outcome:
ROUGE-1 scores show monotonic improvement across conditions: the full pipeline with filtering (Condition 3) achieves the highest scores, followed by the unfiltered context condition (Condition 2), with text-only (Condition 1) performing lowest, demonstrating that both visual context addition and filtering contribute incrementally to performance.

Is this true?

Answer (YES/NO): NO